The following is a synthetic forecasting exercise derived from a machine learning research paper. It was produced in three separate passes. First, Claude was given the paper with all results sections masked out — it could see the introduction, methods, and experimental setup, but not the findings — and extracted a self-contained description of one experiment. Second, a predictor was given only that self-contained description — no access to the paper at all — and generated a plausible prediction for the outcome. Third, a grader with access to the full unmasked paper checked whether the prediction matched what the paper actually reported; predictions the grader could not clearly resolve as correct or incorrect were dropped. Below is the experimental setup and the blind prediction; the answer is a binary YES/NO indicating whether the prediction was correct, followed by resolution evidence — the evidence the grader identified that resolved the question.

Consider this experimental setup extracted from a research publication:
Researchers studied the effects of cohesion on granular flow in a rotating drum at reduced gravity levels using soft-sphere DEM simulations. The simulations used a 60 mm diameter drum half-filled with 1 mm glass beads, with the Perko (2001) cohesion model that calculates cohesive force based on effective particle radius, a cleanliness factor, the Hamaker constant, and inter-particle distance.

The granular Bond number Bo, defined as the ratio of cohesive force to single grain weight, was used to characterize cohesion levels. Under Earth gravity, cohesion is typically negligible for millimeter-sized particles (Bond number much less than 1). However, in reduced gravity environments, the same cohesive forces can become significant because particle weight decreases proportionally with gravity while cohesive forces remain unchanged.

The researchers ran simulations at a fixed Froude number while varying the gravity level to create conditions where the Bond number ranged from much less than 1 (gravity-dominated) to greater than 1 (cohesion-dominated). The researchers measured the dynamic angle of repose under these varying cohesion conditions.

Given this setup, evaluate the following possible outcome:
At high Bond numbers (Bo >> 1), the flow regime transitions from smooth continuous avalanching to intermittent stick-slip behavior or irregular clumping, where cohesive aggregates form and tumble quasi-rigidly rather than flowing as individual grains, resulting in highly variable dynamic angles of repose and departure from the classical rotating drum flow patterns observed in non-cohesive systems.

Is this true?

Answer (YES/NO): YES